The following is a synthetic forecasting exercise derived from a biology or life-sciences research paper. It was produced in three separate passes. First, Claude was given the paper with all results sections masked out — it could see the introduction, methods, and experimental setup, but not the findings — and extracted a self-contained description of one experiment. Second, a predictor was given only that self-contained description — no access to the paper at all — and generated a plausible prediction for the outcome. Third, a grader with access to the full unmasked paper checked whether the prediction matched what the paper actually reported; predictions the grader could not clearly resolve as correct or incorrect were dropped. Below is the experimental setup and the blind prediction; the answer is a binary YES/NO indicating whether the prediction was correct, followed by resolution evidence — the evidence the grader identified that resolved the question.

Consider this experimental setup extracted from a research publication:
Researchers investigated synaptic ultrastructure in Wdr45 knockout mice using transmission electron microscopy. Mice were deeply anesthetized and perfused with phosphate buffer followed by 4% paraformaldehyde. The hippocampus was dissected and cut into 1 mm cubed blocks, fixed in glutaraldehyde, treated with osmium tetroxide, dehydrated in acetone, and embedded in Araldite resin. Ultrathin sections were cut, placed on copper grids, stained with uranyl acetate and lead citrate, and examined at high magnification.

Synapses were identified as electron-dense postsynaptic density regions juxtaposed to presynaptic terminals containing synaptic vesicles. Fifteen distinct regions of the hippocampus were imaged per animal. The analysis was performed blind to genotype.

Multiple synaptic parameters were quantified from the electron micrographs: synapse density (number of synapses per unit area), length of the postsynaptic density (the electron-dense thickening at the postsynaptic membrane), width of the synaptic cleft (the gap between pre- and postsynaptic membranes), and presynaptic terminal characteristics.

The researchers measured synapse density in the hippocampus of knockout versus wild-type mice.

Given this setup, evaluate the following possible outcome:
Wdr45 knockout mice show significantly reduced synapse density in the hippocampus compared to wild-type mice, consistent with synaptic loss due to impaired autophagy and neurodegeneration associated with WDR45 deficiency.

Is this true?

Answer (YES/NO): NO